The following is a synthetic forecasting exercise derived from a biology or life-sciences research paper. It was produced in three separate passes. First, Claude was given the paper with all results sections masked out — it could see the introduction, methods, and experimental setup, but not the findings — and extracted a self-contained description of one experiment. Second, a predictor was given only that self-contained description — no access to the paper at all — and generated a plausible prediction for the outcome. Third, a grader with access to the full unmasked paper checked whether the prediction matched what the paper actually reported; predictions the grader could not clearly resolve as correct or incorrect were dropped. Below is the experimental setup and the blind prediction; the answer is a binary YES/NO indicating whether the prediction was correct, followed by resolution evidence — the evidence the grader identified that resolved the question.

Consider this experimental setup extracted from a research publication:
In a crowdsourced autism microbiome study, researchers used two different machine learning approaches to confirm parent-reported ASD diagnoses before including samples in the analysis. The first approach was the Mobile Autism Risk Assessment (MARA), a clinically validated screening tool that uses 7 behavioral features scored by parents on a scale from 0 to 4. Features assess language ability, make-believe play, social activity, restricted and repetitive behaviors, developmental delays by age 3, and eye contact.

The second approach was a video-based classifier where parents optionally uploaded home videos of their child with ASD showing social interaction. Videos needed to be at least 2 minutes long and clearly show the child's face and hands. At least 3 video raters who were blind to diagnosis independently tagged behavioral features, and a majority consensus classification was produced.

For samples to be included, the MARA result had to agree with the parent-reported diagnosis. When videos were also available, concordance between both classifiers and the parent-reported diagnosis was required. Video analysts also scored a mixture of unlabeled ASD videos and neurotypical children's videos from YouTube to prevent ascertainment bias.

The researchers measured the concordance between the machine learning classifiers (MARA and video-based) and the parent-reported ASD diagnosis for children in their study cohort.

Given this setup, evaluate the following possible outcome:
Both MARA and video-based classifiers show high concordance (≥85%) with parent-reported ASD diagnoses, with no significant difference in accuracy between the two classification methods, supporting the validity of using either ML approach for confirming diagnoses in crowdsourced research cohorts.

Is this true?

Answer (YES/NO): NO